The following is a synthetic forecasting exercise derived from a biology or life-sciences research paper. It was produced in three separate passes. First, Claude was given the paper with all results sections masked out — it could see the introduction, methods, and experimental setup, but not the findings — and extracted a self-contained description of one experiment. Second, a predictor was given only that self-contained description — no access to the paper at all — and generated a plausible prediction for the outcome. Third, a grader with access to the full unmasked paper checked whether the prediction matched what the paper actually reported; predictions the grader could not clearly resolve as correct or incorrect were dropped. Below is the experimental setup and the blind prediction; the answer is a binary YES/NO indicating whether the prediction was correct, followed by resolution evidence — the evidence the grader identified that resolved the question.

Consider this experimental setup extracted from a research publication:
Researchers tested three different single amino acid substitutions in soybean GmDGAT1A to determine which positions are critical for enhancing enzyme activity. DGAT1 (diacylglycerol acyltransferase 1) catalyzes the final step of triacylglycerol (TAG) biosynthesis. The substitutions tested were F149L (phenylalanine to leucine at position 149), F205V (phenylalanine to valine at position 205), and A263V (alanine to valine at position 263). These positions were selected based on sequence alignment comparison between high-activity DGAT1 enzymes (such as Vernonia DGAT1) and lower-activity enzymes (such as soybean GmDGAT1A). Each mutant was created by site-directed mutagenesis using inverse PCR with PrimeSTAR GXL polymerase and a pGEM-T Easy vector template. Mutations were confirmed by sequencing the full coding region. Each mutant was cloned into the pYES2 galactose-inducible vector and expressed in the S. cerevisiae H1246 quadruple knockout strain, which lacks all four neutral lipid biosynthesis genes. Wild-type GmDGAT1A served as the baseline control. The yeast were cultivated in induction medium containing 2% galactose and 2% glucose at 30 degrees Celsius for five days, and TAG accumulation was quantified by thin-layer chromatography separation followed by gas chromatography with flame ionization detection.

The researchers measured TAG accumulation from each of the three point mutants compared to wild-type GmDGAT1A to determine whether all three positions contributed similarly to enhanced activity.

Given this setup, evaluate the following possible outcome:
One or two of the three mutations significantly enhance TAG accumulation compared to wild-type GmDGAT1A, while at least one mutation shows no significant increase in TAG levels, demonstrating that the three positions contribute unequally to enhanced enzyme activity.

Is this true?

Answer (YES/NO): NO